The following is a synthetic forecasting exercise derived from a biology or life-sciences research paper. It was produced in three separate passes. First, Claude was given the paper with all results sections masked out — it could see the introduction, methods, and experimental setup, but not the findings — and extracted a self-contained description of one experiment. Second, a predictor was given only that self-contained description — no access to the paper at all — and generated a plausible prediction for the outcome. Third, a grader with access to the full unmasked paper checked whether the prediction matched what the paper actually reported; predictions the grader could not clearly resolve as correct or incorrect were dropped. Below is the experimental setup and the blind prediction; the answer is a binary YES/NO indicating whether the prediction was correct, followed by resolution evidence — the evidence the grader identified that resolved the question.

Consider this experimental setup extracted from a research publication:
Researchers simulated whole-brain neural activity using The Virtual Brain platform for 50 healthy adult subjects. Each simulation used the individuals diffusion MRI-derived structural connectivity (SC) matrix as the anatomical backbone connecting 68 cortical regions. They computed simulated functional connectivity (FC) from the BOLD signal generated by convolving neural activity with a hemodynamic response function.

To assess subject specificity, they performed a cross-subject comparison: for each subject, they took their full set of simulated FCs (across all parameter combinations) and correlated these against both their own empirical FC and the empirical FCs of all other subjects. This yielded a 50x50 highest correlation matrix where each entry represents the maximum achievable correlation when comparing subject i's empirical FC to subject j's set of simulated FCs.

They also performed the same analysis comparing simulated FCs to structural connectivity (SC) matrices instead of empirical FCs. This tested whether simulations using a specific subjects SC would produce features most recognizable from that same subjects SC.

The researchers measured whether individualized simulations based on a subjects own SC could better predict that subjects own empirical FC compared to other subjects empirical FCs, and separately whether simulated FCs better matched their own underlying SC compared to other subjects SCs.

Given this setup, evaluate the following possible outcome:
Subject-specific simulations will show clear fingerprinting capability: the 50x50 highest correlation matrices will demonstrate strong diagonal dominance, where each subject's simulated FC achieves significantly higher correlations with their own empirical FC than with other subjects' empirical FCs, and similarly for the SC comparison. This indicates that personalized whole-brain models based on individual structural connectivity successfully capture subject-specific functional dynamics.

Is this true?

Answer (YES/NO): NO